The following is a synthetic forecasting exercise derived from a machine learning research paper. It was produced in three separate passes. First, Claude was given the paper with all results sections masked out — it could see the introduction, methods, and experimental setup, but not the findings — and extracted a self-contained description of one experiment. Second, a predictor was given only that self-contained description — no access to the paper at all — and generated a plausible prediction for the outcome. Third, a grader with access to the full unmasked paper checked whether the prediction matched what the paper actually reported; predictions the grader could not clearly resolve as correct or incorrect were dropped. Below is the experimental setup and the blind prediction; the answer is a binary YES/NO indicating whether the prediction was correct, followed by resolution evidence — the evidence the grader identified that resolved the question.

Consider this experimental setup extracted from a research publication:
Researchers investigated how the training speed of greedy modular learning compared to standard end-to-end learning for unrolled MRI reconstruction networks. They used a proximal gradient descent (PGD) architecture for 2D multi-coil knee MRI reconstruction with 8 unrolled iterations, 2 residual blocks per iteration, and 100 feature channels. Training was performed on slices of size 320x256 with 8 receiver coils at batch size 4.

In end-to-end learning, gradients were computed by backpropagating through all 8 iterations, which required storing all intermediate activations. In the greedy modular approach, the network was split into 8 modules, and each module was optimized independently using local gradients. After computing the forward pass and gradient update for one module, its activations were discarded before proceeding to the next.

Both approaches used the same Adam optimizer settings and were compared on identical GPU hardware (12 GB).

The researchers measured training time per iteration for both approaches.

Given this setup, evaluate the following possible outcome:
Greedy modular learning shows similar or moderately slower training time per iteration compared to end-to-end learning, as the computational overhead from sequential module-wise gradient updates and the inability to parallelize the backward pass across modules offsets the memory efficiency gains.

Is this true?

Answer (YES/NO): YES